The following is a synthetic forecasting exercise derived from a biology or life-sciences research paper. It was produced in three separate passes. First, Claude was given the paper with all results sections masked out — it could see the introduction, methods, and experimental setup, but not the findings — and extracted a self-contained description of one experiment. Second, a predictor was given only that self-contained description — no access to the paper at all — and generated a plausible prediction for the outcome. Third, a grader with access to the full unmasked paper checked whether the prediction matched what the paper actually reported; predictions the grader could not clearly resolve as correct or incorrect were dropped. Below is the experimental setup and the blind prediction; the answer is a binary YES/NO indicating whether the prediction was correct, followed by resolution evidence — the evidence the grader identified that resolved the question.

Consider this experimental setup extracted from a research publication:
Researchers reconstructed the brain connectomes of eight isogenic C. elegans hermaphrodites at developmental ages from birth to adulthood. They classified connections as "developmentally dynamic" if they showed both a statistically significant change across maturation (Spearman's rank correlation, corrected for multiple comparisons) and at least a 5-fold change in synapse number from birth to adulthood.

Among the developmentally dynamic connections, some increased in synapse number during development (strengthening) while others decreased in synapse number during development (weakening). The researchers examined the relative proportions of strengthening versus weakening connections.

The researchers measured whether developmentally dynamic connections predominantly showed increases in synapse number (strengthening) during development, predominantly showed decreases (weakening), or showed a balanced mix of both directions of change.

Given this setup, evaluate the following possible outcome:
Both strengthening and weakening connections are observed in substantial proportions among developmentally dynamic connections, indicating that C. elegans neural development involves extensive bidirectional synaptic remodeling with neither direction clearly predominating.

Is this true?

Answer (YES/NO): NO